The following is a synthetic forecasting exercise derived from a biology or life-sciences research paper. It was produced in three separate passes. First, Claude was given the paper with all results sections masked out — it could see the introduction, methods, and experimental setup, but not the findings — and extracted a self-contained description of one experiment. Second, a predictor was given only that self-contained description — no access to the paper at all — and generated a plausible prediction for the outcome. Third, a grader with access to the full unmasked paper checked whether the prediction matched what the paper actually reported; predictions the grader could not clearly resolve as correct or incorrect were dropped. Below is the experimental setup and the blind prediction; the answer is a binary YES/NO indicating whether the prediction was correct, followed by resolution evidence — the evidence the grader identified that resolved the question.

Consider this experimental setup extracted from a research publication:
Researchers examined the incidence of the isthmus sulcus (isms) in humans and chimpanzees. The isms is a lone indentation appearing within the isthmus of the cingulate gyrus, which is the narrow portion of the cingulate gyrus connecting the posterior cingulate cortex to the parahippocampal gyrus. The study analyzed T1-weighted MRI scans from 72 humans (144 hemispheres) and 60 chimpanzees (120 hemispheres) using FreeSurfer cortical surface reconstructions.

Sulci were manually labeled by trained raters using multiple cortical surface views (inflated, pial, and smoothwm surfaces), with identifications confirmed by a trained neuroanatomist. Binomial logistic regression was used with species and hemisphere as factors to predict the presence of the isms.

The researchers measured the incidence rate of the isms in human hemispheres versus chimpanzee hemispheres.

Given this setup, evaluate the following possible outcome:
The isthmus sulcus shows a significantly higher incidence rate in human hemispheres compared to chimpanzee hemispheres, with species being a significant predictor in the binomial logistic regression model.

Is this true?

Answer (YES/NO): NO